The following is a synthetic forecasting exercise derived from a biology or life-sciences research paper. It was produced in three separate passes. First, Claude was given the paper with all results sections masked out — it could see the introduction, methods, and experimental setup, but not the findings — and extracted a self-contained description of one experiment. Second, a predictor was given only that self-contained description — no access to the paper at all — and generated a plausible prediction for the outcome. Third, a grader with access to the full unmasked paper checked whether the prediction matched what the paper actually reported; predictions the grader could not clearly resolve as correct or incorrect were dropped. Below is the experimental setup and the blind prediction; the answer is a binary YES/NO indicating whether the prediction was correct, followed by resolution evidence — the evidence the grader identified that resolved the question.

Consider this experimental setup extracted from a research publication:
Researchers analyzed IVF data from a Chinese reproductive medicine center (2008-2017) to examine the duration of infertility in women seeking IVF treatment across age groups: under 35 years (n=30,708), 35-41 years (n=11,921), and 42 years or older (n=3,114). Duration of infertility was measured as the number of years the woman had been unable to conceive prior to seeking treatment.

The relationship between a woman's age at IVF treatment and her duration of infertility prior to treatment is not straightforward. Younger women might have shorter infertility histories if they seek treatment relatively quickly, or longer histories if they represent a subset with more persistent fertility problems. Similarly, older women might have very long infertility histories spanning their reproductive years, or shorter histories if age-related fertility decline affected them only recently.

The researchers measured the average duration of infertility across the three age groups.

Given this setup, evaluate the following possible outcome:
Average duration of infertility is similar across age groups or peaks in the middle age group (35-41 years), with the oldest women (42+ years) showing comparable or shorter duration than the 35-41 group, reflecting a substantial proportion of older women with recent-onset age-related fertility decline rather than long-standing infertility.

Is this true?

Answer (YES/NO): NO